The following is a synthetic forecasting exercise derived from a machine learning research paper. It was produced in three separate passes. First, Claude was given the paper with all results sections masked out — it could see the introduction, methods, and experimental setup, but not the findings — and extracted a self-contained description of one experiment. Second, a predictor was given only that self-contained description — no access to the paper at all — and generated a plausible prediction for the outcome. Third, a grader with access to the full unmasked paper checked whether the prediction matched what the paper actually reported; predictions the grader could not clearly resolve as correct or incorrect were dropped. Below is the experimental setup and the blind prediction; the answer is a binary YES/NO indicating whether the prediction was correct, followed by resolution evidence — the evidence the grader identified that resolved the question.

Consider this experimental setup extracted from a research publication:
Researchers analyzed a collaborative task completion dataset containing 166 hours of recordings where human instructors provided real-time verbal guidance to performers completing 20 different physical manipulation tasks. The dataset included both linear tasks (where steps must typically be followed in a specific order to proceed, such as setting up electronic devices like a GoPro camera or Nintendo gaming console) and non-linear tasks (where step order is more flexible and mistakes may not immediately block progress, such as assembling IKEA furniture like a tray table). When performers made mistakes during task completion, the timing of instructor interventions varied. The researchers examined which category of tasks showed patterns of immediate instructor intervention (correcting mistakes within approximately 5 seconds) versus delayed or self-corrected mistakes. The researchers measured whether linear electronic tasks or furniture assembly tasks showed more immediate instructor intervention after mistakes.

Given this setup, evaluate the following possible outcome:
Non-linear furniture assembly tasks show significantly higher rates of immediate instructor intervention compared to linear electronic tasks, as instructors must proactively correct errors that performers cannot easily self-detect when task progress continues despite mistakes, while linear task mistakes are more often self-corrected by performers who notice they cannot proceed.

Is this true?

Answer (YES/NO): NO